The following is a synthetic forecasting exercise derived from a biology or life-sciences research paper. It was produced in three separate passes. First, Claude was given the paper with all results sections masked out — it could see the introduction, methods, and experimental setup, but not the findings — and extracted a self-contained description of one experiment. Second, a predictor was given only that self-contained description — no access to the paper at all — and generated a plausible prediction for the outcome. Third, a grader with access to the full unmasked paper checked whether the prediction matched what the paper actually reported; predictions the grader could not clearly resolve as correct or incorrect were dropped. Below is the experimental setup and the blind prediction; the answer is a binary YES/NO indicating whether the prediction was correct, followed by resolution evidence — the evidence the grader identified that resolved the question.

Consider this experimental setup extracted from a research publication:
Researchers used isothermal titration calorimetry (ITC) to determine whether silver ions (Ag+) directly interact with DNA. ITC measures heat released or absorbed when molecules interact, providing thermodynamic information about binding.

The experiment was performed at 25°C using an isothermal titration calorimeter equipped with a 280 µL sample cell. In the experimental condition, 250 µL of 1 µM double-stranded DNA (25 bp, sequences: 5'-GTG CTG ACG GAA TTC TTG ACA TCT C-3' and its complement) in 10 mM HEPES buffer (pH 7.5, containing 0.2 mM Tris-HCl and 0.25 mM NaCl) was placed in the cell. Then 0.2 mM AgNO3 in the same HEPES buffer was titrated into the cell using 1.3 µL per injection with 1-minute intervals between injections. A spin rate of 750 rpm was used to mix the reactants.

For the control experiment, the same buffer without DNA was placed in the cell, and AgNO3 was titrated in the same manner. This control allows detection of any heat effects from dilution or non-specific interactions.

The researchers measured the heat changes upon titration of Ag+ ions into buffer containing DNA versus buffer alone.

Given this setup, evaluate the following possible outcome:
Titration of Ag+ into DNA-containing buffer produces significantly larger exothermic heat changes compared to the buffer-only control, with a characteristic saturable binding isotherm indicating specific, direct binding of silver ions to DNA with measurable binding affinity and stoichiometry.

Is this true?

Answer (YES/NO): YES